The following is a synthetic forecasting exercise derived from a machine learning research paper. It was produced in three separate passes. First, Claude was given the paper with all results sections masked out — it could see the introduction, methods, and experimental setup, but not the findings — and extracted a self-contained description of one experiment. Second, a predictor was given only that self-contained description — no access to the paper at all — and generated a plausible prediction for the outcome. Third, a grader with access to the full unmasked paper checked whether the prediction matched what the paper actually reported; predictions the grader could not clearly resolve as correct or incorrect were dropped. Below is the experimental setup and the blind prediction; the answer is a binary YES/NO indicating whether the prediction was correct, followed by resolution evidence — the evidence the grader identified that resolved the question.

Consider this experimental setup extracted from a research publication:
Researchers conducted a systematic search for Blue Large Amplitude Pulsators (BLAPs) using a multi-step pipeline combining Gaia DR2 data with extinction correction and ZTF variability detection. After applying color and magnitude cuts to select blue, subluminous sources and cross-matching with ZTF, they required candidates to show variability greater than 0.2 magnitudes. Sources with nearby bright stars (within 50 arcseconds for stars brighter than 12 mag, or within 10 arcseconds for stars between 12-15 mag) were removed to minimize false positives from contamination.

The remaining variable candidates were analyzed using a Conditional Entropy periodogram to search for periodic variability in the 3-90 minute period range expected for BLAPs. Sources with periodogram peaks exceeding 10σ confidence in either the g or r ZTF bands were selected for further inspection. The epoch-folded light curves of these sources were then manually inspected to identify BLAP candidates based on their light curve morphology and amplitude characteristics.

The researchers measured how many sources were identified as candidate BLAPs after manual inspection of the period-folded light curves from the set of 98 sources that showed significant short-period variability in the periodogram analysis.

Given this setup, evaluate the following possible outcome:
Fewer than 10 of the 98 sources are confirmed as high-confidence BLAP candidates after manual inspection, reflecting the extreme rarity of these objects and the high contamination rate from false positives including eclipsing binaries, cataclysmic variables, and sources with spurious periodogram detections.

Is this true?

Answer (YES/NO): NO